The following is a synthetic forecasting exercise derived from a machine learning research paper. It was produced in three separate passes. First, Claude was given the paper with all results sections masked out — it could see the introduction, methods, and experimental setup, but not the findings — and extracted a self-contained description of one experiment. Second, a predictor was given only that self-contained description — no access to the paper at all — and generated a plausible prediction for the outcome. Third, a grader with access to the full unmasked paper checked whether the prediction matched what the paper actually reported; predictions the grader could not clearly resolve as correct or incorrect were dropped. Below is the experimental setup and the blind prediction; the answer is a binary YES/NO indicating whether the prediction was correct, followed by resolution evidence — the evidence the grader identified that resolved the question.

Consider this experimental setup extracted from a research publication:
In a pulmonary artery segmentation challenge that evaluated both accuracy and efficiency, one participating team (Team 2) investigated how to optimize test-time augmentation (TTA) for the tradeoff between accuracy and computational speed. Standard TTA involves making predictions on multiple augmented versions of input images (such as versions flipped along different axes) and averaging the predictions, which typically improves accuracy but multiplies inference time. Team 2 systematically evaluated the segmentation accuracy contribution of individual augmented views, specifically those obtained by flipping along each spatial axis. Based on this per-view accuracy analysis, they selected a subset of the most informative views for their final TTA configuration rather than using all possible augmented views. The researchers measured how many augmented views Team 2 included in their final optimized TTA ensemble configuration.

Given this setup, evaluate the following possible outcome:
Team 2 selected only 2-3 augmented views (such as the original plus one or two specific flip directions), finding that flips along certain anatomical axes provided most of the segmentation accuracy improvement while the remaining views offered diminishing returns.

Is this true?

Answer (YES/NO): NO